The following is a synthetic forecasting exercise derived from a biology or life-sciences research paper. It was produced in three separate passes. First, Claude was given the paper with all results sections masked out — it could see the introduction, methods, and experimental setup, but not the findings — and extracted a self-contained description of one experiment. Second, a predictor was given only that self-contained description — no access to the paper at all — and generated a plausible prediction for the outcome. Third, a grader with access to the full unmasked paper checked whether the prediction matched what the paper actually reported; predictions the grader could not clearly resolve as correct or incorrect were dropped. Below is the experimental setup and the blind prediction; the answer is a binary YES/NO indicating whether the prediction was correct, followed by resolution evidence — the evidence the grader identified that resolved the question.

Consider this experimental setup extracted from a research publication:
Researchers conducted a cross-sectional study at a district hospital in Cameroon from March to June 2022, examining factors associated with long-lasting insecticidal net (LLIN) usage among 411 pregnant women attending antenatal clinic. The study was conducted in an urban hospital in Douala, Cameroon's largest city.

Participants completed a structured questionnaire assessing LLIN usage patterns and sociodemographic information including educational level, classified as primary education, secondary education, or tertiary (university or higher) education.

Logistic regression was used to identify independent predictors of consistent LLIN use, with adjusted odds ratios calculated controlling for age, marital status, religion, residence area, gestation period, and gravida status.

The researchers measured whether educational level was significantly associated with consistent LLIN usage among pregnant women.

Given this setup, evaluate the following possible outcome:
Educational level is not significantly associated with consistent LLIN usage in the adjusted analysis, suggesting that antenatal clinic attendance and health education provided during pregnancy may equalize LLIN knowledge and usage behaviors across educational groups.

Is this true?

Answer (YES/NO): YES